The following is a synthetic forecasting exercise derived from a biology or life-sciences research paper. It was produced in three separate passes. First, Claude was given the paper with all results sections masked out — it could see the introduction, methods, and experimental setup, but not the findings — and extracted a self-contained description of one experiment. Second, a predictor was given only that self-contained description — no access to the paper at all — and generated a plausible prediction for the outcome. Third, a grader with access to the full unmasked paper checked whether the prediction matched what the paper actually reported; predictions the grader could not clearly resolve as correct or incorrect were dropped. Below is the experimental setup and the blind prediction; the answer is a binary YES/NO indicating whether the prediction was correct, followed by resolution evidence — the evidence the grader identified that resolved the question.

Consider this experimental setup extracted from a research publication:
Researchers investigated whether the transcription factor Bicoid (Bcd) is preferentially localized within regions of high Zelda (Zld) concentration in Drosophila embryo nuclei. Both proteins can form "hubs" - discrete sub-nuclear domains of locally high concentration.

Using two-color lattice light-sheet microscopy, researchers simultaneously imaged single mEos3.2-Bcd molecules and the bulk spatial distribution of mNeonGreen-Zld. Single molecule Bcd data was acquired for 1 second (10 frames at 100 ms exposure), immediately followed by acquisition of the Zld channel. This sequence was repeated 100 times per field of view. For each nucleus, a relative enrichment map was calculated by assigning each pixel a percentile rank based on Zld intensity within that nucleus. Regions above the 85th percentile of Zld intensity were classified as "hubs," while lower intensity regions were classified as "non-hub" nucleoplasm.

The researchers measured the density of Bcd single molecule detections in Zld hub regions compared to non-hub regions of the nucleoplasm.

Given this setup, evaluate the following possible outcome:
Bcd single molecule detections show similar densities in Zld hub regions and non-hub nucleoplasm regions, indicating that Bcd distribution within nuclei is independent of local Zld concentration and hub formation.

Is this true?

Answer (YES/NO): NO